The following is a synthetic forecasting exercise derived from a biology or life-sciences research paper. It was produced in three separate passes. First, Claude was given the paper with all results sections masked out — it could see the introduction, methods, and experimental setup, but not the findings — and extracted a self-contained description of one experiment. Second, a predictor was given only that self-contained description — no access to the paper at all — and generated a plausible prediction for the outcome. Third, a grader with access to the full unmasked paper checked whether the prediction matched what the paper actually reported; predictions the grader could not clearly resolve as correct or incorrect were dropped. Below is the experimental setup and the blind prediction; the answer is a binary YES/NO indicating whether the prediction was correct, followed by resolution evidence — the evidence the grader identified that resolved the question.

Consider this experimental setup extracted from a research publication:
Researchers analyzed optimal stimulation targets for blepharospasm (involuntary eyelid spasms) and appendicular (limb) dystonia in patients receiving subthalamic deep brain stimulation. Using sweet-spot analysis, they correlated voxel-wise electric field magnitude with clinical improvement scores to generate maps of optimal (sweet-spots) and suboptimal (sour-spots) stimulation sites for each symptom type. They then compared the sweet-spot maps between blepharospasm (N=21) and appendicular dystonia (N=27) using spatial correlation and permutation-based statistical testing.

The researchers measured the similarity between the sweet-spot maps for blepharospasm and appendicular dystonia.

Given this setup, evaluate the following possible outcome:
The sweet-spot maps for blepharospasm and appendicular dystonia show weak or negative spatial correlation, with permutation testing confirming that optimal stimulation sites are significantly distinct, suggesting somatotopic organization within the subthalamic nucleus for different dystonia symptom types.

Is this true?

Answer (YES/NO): NO